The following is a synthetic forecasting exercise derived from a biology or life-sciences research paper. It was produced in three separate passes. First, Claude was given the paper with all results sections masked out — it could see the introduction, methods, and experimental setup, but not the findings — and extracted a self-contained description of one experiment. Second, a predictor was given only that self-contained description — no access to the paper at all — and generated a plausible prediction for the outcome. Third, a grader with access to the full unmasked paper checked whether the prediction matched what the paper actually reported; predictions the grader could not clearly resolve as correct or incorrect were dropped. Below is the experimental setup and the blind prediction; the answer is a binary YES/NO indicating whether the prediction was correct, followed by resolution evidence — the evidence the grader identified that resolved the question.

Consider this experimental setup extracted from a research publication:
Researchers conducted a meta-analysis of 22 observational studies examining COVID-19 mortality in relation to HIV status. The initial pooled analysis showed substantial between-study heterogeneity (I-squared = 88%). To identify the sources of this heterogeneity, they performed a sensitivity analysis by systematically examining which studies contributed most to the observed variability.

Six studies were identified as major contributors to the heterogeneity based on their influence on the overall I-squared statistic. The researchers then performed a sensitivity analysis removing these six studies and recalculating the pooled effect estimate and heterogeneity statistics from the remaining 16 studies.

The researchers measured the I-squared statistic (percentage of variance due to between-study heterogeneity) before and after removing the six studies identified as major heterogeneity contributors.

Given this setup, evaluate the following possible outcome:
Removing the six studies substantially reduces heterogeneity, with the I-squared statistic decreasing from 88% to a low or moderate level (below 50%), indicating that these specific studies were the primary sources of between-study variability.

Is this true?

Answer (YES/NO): YES